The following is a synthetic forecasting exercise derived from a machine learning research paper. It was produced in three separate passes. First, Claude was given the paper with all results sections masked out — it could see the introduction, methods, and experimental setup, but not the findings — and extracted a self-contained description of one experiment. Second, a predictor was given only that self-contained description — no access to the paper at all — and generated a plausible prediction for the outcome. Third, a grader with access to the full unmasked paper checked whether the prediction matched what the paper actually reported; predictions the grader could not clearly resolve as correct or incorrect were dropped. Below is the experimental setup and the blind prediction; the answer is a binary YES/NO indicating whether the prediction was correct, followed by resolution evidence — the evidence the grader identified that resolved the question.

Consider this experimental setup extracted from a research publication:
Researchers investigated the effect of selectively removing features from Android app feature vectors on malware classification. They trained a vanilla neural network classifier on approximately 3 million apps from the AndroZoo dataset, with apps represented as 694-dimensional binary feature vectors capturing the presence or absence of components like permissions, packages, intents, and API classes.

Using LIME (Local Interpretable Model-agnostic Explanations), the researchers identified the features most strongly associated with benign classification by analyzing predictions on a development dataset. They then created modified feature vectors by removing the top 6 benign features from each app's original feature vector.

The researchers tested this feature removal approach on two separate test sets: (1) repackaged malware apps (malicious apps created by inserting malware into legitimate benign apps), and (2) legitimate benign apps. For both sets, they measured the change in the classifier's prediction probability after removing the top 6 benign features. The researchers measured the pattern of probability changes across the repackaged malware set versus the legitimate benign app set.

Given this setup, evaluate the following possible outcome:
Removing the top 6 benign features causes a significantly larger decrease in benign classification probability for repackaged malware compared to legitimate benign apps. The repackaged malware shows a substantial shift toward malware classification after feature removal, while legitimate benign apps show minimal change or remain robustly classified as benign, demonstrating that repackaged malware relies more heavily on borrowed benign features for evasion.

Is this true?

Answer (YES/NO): YES